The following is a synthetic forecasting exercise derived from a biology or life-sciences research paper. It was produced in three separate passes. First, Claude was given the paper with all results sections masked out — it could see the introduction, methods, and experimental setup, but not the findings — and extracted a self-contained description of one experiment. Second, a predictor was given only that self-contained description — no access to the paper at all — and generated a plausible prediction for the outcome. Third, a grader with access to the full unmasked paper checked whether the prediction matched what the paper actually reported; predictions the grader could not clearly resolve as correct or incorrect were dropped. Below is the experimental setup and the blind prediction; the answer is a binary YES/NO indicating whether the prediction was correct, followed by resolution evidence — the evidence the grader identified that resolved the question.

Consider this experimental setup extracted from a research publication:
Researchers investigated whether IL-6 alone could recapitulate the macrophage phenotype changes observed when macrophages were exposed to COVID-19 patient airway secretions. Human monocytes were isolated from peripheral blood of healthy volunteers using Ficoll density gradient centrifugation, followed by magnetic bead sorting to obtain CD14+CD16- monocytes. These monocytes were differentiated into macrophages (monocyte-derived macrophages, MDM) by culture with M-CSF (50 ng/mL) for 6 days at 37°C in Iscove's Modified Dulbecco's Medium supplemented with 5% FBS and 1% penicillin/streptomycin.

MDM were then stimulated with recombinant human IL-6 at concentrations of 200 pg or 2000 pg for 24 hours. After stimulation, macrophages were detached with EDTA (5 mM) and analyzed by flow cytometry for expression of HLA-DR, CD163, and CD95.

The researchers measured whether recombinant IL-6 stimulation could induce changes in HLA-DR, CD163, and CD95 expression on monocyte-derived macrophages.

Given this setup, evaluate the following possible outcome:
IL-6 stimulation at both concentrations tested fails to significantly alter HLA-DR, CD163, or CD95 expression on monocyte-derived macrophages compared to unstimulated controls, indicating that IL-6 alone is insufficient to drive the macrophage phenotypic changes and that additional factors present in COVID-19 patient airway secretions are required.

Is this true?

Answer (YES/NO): NO